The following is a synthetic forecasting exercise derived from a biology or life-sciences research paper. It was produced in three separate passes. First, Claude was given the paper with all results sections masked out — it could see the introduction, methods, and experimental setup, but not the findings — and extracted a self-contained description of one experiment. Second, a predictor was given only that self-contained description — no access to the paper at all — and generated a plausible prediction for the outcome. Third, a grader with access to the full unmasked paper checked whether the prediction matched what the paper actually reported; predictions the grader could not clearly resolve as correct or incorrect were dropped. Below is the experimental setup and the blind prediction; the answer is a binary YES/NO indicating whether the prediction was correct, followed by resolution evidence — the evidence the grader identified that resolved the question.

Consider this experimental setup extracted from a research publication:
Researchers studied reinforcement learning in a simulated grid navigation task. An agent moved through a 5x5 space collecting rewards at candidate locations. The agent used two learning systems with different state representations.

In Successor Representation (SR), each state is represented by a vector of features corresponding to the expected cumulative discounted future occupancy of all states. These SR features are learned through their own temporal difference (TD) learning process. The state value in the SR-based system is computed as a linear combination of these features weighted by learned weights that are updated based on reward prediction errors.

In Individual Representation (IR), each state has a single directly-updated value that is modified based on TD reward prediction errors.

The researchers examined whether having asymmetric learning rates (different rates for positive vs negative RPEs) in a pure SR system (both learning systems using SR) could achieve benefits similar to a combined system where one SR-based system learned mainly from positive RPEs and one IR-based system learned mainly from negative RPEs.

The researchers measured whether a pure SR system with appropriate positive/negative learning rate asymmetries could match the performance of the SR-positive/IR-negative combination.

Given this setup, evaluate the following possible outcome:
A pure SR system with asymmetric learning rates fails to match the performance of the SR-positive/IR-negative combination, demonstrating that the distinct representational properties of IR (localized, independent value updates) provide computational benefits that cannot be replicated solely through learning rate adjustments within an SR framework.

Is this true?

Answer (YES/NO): YES